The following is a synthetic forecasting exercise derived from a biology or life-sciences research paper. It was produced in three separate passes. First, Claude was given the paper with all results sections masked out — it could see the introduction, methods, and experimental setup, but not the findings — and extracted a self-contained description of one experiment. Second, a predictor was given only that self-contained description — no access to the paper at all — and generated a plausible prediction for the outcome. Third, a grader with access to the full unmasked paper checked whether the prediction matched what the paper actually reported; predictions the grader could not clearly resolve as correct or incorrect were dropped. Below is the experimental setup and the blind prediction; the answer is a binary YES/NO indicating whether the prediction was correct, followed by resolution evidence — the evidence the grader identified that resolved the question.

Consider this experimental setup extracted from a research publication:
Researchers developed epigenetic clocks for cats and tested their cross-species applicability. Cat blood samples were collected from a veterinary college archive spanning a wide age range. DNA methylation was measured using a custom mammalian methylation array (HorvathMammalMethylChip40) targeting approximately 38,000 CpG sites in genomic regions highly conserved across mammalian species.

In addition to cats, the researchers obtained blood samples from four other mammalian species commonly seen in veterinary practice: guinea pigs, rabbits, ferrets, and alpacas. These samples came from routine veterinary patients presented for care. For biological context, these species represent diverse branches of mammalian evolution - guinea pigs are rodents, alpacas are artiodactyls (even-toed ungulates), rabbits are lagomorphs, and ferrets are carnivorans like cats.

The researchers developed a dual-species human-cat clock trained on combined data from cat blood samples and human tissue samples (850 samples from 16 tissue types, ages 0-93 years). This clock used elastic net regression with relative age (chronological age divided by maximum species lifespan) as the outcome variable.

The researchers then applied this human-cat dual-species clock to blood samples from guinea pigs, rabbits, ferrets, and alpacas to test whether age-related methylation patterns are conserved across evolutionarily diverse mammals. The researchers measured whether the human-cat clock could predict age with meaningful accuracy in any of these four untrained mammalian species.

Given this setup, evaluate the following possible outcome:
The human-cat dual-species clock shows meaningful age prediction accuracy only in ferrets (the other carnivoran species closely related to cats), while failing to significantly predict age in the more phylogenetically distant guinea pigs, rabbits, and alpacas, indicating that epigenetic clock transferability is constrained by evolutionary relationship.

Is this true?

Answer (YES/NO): NO